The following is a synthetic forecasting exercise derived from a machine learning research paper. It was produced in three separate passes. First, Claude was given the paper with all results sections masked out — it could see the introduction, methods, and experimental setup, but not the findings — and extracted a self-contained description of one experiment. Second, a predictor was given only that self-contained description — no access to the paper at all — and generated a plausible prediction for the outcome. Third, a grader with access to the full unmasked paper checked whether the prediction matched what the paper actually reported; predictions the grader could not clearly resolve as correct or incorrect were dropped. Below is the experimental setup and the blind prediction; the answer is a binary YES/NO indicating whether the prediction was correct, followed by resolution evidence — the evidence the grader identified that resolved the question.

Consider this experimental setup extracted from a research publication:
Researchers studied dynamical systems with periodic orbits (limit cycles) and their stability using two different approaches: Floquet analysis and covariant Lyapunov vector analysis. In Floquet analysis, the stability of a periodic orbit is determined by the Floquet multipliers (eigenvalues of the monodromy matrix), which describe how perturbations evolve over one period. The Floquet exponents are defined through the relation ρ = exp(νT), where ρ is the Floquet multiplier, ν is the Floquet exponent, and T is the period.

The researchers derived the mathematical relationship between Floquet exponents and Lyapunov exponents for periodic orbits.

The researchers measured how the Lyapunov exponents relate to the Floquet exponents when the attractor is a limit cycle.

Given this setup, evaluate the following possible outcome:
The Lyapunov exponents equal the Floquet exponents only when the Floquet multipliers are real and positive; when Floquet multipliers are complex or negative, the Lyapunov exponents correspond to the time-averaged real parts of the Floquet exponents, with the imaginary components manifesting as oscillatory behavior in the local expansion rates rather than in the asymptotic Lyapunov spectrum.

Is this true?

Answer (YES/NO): NO